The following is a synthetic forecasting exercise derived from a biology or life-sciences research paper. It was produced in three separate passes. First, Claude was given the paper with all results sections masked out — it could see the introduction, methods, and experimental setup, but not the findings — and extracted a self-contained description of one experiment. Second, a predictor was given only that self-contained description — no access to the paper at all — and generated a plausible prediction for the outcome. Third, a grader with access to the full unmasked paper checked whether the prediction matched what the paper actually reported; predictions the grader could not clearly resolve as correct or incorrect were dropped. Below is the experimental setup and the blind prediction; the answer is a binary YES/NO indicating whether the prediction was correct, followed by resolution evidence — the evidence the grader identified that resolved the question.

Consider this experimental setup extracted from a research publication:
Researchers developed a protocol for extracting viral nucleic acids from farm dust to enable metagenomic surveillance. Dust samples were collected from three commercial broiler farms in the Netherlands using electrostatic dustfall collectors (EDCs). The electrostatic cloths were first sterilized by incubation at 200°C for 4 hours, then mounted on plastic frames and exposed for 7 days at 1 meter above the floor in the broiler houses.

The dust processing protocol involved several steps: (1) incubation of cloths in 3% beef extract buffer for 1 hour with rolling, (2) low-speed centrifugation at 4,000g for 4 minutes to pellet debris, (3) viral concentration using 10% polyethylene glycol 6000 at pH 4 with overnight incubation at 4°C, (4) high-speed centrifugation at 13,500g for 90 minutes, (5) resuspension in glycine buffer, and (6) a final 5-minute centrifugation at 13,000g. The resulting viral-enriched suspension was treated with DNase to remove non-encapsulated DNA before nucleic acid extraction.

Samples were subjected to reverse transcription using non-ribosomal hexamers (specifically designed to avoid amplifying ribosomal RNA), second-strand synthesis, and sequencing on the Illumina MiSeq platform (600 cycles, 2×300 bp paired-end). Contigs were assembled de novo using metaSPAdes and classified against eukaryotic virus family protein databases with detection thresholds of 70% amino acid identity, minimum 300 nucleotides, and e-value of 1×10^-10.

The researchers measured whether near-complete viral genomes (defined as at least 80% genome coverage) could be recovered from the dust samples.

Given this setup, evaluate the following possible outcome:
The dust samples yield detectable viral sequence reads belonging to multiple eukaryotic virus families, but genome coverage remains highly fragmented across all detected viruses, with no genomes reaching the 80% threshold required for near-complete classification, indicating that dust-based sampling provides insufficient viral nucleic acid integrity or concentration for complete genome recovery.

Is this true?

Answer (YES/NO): NO